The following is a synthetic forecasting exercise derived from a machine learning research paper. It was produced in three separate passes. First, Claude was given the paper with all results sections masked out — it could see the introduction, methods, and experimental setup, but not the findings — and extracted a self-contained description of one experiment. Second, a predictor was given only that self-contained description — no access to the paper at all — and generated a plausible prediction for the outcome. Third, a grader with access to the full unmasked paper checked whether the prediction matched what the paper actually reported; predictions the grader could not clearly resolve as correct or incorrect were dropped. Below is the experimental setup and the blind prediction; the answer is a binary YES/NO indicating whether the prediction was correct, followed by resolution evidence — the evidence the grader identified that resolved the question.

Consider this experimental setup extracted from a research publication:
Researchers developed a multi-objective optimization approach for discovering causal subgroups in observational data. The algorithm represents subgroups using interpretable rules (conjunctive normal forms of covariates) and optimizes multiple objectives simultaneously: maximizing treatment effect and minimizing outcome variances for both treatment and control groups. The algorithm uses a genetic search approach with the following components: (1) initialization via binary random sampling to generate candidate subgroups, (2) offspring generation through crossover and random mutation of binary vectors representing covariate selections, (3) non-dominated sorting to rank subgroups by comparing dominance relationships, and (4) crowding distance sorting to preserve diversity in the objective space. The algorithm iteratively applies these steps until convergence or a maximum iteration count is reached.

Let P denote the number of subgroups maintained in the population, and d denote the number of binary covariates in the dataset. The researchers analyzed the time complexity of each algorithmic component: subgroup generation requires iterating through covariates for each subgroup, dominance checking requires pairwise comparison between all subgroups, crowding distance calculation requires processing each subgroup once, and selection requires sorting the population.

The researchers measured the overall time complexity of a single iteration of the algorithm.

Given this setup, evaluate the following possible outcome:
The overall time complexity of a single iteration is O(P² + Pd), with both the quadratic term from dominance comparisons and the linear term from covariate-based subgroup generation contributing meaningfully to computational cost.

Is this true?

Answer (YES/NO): YES